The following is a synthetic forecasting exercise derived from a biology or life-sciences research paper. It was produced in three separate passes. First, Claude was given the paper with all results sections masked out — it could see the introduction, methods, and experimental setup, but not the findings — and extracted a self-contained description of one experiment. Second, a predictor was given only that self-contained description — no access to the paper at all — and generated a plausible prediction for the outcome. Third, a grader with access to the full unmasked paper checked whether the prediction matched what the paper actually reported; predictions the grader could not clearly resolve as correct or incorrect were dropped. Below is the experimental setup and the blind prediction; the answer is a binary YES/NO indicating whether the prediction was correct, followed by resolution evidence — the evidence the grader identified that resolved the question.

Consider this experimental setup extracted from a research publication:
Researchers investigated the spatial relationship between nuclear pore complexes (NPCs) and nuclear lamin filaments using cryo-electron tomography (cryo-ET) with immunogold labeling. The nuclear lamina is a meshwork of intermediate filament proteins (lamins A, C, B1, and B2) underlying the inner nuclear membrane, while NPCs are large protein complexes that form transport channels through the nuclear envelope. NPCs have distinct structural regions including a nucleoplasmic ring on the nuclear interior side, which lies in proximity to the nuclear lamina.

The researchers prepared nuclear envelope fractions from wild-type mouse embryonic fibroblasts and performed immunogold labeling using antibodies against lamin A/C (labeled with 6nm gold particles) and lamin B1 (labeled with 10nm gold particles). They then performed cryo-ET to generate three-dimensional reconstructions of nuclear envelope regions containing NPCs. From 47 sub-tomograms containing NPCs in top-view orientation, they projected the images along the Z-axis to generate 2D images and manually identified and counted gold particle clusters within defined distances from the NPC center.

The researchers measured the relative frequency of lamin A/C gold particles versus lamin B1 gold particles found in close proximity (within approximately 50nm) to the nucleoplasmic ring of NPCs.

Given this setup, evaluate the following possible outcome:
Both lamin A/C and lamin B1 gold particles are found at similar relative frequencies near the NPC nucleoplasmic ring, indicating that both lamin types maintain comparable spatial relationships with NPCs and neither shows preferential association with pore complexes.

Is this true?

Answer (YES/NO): NO